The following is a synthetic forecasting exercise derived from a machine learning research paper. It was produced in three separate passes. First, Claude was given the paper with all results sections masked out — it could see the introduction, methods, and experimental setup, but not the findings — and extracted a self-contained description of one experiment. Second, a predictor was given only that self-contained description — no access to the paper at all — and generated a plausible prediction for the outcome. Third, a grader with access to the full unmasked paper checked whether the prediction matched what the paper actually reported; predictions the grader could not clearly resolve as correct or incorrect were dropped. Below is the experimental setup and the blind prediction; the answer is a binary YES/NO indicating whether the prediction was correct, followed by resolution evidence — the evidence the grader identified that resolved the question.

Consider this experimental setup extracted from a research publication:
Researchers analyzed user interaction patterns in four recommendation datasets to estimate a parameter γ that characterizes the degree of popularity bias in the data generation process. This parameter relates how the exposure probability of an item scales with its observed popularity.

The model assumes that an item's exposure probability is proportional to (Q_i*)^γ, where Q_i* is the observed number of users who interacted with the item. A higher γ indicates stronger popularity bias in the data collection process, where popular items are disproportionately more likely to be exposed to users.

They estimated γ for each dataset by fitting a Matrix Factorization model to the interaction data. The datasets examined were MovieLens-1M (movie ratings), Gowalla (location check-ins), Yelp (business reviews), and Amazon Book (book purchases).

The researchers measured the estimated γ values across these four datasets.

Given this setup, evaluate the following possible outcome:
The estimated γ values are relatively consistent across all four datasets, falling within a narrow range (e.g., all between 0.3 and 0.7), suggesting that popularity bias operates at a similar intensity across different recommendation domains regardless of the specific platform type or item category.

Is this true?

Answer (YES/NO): NO